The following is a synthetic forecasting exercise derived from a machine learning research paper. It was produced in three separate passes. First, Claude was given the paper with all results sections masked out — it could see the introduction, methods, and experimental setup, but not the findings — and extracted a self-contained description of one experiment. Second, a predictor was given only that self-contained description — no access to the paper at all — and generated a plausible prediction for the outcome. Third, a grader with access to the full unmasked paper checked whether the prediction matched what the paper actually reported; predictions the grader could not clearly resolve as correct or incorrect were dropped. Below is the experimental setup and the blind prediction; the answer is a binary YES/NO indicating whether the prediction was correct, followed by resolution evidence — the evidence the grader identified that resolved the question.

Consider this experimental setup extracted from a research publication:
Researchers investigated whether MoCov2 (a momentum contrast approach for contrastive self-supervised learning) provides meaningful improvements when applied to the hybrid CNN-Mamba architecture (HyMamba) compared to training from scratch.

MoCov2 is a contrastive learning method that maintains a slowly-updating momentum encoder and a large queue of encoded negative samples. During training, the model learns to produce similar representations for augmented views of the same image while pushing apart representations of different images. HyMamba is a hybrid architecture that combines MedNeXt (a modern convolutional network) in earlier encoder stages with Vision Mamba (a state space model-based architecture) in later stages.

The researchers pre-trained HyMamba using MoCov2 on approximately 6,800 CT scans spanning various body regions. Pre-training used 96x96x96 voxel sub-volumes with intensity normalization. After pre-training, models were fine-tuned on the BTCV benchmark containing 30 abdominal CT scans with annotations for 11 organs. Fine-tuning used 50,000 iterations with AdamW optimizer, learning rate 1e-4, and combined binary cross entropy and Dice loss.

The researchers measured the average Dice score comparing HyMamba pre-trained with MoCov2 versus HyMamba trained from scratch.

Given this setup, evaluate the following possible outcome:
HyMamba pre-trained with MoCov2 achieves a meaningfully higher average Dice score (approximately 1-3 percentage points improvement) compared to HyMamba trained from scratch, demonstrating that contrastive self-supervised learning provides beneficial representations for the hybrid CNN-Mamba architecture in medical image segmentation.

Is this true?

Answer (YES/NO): NO